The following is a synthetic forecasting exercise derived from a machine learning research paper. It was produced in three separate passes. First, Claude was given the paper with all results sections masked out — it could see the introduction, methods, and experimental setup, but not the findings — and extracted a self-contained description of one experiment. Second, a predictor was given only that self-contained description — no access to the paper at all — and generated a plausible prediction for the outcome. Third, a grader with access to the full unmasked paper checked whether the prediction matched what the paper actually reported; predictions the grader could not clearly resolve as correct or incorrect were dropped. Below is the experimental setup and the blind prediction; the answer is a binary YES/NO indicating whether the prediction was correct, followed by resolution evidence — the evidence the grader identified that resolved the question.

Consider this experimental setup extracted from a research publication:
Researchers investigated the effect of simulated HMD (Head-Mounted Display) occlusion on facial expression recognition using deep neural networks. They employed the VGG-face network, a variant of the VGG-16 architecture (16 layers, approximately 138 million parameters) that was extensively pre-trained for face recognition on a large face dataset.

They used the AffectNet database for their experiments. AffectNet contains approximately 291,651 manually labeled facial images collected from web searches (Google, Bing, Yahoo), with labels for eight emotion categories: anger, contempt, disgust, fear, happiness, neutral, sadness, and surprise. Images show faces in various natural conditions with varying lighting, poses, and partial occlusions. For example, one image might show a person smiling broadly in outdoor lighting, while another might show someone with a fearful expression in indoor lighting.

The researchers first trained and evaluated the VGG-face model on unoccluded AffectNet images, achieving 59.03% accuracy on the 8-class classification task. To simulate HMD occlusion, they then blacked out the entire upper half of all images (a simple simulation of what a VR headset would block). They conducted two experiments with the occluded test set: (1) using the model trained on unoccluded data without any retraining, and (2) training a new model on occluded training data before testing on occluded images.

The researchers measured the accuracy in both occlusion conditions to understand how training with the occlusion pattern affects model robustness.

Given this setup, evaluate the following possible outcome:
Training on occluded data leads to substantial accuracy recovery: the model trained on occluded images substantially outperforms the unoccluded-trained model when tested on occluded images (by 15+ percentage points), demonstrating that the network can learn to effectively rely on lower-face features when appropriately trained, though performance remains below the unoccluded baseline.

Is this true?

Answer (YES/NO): NO